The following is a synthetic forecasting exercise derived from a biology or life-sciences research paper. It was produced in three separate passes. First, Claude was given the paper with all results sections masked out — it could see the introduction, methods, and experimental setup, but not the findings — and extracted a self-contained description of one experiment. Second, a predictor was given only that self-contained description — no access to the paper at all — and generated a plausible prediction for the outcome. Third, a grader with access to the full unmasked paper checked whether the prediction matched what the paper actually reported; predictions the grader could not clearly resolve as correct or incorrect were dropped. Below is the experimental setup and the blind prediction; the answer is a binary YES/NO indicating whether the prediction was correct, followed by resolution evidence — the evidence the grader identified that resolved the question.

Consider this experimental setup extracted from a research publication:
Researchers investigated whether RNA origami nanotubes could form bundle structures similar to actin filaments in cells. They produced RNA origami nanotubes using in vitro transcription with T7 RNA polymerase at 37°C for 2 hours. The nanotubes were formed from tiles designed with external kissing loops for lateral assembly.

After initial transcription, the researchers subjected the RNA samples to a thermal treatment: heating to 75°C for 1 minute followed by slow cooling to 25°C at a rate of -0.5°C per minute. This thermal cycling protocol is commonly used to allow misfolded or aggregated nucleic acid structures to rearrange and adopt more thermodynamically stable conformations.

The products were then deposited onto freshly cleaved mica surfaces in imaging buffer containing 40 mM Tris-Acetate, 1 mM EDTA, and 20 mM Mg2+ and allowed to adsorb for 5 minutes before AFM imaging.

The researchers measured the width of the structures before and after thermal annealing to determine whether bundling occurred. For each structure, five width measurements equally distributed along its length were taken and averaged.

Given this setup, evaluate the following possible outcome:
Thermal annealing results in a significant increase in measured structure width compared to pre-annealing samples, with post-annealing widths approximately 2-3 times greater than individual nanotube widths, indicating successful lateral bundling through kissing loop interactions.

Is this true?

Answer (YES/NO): NO